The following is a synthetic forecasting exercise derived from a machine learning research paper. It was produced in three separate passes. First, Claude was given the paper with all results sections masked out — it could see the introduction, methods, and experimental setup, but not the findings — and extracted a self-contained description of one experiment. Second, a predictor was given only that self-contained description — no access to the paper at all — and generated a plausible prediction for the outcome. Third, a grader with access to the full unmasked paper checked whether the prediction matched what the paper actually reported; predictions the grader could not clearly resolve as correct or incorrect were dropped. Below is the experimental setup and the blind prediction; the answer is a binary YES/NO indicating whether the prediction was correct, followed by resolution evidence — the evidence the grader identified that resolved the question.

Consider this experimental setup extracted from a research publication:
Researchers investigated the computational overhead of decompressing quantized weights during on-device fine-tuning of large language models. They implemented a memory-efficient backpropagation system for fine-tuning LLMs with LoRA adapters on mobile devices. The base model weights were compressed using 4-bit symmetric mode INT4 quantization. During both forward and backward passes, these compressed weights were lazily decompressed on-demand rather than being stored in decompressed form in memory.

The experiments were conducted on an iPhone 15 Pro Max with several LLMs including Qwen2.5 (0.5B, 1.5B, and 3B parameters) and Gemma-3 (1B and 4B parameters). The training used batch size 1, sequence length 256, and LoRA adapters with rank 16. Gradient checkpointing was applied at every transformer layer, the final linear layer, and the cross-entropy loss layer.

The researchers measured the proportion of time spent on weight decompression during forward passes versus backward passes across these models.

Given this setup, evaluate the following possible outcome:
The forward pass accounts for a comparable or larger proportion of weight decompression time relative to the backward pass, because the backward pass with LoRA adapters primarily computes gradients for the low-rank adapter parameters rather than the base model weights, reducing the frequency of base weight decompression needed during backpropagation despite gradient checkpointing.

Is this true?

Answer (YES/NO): YES